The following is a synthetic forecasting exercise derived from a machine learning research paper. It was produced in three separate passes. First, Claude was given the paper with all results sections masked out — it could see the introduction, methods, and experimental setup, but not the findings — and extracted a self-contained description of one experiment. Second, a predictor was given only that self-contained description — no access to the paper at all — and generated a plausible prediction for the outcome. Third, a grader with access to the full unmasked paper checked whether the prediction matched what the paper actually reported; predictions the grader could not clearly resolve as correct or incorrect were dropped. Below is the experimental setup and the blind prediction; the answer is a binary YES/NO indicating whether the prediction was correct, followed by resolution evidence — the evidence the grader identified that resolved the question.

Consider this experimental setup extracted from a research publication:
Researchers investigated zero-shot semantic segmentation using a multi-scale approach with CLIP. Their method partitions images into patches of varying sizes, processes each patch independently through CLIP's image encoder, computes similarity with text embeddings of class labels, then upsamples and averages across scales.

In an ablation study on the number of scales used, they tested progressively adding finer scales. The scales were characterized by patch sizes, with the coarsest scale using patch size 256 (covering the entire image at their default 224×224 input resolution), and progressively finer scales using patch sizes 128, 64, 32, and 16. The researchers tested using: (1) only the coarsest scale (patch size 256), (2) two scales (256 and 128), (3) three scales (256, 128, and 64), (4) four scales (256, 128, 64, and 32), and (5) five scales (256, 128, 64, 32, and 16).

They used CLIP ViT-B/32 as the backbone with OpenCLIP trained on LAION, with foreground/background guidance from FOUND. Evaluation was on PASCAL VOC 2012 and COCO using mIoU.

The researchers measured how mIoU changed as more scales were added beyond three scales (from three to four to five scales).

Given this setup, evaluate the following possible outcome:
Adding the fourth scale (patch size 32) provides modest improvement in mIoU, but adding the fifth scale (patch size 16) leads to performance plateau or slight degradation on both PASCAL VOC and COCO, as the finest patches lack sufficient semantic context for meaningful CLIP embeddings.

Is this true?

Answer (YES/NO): NO